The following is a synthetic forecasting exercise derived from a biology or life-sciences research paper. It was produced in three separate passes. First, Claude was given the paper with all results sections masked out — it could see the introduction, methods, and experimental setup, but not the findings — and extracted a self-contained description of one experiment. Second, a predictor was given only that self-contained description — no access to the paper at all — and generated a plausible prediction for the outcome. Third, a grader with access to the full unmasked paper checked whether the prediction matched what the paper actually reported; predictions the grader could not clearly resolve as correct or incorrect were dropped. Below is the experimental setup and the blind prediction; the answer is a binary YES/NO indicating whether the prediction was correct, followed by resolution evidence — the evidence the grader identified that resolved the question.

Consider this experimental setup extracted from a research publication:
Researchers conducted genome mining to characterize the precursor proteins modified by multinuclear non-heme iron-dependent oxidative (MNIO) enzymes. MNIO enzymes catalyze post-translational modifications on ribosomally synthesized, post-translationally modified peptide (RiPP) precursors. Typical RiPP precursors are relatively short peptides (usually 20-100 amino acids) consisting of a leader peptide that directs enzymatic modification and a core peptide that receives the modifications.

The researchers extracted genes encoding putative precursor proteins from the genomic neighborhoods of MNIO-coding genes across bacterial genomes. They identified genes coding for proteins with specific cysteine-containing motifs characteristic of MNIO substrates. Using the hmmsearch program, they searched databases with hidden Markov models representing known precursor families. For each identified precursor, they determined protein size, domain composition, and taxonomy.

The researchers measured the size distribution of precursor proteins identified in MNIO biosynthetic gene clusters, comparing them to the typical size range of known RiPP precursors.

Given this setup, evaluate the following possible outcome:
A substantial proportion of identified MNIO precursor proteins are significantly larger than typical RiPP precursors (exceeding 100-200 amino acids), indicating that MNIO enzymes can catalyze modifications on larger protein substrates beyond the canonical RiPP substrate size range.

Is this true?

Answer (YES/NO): YES